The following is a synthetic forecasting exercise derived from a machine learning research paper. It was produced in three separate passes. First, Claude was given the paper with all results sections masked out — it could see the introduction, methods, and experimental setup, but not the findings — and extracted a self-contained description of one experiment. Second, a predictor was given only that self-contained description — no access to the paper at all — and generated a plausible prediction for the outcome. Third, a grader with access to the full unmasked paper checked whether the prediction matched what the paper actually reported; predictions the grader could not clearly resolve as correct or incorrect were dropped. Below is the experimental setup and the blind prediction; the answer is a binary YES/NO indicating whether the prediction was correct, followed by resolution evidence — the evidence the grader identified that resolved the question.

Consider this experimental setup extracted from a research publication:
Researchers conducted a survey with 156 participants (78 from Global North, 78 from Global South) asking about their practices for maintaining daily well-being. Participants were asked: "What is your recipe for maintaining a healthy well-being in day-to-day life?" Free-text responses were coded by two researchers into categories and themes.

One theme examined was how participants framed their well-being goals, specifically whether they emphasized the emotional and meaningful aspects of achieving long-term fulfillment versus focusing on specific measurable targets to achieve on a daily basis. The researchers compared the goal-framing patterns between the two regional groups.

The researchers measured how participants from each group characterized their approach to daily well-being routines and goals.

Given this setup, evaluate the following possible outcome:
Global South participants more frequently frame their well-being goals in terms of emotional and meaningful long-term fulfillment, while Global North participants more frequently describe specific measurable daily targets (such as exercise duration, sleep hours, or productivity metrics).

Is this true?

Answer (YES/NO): YES